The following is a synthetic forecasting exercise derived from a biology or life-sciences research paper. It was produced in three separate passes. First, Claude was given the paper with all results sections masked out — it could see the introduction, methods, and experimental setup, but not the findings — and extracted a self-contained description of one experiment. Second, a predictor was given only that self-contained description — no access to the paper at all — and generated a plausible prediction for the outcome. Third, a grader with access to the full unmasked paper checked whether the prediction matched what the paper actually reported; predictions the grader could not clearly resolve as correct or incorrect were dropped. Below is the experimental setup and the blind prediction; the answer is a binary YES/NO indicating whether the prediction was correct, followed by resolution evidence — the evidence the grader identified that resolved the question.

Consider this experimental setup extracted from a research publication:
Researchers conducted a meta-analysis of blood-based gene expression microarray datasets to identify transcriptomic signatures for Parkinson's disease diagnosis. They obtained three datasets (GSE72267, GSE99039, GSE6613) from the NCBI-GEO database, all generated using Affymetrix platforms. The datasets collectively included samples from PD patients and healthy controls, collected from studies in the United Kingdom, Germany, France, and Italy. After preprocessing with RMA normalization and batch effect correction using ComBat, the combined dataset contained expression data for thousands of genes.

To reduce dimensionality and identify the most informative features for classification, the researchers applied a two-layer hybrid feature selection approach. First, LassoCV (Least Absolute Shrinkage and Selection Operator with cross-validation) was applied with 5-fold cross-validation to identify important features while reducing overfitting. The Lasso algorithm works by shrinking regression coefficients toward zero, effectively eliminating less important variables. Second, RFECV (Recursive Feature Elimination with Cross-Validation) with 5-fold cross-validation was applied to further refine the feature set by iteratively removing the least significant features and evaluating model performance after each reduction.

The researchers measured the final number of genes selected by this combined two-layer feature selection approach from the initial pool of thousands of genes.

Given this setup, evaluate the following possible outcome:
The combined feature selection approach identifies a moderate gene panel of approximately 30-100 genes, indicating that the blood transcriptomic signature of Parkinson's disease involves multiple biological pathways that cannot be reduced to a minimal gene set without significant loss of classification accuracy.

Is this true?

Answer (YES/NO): YES